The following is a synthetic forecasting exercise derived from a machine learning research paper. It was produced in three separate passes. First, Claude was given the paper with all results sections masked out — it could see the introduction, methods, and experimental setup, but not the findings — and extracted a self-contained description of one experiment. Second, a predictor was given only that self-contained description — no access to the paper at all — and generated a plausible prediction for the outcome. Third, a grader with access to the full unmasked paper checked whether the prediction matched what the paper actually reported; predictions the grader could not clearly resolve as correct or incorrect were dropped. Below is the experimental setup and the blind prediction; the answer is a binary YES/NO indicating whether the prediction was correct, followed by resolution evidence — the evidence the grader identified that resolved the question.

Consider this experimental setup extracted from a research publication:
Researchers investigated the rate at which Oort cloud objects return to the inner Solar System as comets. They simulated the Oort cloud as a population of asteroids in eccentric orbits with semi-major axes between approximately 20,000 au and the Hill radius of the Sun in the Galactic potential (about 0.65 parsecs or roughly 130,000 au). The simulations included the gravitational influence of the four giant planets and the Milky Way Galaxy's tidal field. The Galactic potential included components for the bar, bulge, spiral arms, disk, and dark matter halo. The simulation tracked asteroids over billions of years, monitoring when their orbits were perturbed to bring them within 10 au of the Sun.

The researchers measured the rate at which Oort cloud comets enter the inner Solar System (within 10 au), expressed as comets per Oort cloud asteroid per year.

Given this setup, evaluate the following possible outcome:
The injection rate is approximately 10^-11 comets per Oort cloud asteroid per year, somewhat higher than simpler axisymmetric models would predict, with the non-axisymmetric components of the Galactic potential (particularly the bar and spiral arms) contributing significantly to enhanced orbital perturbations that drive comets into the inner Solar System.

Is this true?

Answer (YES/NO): NO